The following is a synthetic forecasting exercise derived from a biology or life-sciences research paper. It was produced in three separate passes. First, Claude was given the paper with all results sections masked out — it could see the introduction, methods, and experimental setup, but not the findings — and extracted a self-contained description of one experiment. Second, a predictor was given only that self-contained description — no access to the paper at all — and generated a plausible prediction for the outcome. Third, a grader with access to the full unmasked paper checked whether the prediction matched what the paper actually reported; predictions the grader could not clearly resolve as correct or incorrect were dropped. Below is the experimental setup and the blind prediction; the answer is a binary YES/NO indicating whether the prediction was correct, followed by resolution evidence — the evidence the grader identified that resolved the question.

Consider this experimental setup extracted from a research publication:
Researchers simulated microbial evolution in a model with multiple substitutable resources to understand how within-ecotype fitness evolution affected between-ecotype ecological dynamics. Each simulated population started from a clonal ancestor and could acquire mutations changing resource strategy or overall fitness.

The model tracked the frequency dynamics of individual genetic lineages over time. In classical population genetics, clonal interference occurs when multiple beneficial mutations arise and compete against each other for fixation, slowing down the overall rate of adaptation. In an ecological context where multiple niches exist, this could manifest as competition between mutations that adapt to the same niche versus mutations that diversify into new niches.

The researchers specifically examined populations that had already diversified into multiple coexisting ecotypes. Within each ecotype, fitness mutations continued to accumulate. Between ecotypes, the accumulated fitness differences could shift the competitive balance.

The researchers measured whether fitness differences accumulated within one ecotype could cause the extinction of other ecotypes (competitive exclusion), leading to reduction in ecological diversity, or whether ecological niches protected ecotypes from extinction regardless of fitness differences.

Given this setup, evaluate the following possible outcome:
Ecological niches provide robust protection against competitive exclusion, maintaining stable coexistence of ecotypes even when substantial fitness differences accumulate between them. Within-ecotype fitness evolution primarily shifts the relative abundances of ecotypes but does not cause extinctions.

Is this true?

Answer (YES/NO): NO